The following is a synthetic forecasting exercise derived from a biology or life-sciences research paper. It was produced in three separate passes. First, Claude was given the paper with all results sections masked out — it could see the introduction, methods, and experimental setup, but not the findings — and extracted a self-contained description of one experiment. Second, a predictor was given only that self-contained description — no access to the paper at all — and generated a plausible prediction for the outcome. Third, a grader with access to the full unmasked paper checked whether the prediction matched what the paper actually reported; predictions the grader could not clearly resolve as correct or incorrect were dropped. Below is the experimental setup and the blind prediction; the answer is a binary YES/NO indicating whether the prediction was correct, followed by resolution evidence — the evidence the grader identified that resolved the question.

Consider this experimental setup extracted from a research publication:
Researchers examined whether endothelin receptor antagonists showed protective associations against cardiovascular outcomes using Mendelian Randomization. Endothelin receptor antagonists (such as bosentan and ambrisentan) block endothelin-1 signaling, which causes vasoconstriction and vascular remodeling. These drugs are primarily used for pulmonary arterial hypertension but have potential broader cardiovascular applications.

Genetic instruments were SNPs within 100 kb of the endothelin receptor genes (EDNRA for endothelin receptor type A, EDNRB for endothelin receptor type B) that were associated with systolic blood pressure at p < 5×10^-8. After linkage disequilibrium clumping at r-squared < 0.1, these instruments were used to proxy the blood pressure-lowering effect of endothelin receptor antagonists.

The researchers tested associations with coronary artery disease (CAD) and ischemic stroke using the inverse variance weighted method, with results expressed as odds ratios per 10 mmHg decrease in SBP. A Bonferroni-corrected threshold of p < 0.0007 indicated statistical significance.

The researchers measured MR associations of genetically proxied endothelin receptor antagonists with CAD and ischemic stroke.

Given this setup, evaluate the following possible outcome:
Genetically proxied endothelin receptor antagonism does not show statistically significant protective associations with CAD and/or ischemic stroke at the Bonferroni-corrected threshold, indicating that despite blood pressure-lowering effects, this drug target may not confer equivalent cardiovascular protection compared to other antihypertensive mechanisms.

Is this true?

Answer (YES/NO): NO